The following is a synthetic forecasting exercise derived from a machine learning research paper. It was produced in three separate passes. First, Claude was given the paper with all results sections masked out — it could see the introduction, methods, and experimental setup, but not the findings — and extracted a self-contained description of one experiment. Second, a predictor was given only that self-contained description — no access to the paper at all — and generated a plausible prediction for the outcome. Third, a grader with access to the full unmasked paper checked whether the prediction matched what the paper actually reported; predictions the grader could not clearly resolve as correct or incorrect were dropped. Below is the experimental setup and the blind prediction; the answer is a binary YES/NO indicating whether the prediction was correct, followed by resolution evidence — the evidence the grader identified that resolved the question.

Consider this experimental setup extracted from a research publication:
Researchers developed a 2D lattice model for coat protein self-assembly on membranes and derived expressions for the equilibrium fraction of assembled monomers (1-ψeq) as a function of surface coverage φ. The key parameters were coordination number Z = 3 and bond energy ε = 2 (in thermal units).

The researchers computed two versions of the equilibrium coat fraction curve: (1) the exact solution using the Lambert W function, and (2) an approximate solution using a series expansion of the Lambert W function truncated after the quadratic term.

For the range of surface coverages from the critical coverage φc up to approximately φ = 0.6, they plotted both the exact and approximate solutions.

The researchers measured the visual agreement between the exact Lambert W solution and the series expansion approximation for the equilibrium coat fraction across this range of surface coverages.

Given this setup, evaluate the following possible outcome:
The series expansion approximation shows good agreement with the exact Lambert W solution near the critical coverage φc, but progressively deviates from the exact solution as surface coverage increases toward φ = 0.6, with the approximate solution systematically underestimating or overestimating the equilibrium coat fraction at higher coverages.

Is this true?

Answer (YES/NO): NO